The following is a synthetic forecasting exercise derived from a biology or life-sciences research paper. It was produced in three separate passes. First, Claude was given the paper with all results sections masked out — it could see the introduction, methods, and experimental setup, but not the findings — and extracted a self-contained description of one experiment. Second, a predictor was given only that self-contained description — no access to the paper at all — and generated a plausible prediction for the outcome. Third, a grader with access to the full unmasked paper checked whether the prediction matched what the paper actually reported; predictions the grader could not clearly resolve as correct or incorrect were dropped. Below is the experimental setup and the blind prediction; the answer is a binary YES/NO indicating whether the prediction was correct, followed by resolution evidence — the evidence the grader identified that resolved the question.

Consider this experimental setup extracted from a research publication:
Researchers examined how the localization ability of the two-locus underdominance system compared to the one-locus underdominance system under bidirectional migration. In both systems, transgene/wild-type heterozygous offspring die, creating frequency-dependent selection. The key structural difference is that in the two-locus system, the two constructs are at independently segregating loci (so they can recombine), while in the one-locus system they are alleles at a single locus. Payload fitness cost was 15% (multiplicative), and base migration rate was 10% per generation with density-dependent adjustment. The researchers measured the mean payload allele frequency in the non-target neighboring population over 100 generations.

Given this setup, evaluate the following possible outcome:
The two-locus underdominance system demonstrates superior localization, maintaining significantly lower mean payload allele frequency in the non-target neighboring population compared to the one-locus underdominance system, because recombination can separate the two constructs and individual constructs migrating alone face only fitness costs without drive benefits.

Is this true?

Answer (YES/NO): NO